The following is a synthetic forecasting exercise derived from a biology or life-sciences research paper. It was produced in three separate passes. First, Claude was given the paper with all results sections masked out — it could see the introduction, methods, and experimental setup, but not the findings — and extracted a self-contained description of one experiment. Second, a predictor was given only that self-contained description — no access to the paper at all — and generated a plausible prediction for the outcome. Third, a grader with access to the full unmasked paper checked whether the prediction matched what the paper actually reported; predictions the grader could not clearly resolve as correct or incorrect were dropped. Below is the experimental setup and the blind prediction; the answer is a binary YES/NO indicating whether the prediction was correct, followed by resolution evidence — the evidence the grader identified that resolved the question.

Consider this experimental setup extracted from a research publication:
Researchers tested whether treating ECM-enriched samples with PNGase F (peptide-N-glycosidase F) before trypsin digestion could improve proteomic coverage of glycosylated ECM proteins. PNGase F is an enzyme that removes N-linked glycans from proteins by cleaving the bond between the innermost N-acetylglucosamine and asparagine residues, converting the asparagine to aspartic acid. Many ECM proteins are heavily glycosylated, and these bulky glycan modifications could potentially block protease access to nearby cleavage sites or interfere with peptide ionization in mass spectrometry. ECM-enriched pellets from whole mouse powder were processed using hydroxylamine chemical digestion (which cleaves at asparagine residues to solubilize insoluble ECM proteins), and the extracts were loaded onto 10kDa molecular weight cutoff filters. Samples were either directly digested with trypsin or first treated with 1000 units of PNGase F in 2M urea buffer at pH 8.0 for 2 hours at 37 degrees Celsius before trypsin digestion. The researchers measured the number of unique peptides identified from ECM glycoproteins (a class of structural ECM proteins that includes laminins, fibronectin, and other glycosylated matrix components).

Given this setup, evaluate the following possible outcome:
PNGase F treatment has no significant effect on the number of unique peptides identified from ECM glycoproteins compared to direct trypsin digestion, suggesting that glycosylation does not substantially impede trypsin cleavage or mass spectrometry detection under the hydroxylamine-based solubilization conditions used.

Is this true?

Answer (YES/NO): NO